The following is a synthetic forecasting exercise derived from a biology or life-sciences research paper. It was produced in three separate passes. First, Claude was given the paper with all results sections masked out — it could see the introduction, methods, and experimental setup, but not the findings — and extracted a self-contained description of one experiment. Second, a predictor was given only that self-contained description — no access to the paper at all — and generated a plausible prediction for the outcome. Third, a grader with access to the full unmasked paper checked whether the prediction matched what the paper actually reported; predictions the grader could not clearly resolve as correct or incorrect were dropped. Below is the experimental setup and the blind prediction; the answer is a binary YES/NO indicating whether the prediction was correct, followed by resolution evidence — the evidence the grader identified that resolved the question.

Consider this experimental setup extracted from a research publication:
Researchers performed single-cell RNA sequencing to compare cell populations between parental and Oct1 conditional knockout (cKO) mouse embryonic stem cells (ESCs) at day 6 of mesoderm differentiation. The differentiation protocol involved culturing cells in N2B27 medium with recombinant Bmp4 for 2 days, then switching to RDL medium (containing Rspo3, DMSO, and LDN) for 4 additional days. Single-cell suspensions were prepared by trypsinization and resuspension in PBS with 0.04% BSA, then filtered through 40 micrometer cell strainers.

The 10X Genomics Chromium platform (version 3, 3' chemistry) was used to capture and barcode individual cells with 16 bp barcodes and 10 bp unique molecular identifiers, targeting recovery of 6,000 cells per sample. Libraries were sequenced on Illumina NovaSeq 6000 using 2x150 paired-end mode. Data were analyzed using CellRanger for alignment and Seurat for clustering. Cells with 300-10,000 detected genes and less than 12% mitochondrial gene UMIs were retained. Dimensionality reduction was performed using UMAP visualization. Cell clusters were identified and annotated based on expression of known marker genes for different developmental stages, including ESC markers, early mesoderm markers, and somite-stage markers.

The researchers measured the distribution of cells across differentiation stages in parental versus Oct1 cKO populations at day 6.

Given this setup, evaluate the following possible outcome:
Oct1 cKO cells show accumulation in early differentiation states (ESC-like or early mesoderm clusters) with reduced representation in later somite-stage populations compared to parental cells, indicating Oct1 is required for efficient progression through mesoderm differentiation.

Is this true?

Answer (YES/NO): NO